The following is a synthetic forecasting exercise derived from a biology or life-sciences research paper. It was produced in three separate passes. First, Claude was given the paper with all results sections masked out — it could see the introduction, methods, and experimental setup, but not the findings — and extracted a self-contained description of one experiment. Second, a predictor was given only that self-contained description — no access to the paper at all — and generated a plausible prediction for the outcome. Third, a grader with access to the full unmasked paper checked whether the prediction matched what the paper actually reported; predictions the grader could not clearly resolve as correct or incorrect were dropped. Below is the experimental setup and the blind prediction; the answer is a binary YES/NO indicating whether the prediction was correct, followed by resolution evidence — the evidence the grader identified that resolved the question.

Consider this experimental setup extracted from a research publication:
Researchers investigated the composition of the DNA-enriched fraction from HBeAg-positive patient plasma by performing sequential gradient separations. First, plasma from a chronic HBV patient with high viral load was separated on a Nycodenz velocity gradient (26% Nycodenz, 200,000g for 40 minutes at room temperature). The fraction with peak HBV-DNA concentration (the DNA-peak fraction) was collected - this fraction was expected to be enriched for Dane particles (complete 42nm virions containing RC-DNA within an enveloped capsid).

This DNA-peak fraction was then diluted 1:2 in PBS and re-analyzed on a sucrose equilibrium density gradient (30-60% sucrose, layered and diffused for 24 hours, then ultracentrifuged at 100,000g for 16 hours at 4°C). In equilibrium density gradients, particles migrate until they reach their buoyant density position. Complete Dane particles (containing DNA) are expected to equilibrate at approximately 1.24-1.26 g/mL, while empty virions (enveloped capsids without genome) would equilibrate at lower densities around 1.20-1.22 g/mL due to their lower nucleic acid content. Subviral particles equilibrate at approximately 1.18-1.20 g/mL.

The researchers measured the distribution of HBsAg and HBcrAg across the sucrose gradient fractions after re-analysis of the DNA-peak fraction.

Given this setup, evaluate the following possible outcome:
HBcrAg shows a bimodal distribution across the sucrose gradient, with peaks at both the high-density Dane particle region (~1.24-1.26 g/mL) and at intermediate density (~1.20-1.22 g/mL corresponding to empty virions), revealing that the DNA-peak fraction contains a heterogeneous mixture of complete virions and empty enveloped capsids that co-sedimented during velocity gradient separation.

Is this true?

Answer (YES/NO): NO